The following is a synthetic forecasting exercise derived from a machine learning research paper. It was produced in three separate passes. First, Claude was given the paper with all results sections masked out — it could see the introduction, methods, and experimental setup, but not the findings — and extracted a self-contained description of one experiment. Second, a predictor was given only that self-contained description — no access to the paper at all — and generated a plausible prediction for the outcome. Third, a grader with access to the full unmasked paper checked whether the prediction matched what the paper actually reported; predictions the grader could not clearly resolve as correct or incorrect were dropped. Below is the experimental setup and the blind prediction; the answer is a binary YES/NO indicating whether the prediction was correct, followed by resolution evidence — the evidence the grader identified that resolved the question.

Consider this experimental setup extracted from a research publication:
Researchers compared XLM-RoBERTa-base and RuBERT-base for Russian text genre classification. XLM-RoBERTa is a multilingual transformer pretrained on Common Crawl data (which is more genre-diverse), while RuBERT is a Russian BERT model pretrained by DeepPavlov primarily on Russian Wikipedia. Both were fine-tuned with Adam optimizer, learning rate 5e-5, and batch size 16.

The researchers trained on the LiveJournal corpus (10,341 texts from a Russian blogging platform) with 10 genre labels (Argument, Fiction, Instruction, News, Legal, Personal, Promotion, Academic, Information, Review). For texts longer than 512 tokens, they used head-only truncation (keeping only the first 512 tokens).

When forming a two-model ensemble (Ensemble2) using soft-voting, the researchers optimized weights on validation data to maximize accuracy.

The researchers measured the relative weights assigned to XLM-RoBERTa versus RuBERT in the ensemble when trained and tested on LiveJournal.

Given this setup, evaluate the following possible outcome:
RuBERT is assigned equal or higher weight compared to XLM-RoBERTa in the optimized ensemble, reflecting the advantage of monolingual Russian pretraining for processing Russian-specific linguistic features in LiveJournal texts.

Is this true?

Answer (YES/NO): NO